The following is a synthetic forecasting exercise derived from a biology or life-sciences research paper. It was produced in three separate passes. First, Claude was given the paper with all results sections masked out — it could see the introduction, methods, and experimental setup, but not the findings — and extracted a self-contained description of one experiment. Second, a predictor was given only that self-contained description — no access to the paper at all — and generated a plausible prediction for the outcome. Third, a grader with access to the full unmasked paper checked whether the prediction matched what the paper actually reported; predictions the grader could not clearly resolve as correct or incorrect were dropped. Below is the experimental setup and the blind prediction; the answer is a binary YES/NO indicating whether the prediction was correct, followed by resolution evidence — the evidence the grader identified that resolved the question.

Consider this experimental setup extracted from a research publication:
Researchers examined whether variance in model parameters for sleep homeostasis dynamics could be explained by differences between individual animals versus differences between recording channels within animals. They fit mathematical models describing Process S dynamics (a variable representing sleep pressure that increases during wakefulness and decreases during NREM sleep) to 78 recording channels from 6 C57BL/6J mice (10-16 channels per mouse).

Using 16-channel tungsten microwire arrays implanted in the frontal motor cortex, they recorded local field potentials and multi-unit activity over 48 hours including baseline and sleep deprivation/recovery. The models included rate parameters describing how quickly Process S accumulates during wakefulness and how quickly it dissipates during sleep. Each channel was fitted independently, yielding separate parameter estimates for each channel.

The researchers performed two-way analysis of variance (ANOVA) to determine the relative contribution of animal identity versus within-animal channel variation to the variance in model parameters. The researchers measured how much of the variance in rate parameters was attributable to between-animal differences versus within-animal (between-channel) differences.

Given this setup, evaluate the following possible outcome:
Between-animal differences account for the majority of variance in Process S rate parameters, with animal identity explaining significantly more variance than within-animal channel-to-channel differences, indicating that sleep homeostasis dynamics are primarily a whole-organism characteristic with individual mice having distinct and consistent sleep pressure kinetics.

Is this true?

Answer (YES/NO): NO